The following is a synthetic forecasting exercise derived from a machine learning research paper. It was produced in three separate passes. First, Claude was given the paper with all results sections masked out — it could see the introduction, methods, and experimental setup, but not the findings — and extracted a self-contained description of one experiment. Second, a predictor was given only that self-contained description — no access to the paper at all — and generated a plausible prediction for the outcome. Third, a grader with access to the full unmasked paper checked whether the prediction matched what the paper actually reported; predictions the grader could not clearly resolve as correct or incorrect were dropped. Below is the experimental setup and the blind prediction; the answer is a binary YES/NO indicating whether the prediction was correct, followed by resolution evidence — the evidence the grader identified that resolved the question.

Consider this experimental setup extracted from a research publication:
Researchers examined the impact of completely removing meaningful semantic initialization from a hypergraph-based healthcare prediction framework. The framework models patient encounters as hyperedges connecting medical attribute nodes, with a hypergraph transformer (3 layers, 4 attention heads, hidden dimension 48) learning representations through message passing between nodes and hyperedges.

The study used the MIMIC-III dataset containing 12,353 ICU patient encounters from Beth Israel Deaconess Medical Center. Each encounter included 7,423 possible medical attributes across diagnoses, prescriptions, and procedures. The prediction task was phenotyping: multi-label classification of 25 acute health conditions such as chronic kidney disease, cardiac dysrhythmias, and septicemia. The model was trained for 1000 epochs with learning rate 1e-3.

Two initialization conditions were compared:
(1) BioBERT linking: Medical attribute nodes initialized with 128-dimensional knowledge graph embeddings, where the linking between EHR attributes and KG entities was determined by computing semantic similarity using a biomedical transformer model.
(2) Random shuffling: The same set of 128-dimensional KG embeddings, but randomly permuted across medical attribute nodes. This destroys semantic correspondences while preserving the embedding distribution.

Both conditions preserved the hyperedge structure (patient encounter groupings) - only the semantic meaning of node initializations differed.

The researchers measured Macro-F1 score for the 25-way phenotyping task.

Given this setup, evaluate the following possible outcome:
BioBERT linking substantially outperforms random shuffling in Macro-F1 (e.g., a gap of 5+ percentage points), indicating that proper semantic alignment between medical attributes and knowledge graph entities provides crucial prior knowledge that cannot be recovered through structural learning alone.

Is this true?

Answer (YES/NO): NO